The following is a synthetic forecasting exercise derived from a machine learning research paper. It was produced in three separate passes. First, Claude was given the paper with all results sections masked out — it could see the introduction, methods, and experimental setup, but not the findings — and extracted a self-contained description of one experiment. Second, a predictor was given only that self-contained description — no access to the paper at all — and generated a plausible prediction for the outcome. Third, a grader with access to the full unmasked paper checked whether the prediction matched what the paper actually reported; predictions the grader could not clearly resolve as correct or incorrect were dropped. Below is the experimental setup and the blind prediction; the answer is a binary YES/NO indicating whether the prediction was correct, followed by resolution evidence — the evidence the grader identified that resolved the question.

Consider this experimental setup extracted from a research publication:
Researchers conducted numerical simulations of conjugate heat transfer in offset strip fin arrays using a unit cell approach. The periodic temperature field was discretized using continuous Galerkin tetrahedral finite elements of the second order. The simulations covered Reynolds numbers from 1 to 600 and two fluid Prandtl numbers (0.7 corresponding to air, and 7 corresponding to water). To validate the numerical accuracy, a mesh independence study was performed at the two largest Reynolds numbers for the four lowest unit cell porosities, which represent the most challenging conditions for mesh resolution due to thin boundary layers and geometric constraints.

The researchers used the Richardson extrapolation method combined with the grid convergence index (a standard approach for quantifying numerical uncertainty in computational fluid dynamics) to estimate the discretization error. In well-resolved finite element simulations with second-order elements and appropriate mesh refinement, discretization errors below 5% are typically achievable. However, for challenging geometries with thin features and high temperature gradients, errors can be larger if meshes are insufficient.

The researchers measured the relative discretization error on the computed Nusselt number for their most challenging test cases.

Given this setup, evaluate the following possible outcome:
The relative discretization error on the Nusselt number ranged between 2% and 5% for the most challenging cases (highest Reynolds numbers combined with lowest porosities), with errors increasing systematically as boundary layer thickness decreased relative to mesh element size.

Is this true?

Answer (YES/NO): NO